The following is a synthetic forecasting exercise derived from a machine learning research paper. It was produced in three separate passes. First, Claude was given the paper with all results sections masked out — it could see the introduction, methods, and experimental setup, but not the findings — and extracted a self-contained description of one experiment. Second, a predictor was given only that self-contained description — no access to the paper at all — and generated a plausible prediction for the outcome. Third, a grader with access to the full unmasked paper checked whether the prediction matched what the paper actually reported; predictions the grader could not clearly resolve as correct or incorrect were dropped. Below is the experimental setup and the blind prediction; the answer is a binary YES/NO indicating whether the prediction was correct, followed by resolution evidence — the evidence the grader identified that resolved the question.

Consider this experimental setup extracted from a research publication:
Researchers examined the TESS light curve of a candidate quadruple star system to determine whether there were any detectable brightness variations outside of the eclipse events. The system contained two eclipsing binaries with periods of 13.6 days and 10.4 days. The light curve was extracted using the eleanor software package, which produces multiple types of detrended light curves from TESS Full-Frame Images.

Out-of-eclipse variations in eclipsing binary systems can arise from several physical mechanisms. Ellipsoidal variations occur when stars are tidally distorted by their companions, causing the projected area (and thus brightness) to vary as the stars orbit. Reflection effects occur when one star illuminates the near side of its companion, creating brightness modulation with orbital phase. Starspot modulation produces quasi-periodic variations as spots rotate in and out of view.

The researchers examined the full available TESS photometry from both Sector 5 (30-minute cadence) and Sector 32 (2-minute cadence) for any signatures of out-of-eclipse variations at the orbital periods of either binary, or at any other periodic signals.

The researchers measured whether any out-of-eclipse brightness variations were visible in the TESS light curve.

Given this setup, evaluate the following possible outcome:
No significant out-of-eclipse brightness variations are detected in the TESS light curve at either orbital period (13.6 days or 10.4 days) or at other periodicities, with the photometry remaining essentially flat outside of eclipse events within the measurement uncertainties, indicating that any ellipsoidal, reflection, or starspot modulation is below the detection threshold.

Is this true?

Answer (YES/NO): YES